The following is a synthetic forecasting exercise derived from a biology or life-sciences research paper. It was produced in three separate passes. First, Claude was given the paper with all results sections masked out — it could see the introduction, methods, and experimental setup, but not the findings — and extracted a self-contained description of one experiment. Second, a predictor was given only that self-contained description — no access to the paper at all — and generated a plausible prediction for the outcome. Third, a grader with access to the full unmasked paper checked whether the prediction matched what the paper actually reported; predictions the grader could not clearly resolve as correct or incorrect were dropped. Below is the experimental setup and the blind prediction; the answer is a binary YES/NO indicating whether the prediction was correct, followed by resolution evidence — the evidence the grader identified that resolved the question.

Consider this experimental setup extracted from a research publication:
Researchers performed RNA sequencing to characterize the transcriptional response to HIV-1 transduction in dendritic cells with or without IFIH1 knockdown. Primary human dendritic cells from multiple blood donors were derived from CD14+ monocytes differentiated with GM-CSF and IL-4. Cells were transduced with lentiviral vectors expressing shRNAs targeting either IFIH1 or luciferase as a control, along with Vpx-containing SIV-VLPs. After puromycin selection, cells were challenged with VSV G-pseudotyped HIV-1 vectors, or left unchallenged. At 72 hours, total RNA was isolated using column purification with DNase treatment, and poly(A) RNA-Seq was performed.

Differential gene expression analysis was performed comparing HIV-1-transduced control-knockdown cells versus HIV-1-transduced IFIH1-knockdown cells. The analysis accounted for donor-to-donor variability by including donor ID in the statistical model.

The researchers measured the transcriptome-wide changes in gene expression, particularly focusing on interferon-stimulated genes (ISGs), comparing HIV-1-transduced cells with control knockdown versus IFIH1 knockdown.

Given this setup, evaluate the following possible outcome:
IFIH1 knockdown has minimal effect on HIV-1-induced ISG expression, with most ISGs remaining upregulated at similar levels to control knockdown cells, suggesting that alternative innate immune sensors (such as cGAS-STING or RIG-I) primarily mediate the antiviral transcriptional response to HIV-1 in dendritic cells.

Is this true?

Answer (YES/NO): NO